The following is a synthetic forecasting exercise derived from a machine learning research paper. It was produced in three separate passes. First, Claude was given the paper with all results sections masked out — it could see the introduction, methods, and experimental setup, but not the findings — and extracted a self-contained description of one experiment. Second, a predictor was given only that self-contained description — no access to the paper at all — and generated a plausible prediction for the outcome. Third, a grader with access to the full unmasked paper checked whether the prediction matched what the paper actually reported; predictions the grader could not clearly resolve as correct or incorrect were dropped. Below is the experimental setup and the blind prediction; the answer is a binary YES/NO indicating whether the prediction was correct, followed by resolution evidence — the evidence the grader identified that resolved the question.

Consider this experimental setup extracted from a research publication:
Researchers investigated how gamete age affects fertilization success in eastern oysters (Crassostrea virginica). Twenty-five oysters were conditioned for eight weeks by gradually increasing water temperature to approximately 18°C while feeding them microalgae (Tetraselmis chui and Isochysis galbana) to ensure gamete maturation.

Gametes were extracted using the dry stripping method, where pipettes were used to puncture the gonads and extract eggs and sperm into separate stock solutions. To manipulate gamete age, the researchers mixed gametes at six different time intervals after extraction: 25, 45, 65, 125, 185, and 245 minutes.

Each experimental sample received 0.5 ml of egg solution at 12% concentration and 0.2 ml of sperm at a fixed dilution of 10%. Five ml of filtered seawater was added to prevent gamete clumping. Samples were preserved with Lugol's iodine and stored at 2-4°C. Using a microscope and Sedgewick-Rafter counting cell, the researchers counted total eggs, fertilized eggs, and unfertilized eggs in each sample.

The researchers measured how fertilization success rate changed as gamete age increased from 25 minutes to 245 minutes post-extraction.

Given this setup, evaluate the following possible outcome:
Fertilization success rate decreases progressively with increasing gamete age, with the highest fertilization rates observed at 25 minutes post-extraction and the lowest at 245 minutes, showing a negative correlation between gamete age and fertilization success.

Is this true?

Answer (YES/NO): NO